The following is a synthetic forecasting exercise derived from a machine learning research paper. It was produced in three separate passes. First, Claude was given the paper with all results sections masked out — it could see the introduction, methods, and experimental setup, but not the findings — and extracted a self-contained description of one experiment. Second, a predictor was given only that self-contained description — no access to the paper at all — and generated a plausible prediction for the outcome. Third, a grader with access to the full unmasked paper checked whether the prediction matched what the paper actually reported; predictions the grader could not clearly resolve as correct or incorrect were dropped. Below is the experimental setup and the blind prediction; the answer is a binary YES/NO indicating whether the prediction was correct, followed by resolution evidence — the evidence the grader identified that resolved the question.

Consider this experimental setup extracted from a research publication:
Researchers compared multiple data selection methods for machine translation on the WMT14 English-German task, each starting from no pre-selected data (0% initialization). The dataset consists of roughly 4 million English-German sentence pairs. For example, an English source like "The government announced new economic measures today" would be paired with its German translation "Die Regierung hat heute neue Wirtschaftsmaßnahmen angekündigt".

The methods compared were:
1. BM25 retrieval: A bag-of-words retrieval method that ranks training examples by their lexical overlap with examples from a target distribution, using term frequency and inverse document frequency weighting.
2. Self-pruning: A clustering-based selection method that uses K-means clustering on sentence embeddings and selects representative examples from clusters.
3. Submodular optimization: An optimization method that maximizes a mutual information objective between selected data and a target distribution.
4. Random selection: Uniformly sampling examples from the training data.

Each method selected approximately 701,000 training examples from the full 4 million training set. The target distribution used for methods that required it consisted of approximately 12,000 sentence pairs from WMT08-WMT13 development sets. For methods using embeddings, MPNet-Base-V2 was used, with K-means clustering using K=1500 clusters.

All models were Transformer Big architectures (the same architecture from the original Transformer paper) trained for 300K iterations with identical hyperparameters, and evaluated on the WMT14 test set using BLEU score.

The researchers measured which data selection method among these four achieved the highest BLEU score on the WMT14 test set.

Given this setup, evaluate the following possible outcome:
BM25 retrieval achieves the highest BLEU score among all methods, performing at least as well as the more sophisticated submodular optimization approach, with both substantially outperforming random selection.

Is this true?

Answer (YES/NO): YES